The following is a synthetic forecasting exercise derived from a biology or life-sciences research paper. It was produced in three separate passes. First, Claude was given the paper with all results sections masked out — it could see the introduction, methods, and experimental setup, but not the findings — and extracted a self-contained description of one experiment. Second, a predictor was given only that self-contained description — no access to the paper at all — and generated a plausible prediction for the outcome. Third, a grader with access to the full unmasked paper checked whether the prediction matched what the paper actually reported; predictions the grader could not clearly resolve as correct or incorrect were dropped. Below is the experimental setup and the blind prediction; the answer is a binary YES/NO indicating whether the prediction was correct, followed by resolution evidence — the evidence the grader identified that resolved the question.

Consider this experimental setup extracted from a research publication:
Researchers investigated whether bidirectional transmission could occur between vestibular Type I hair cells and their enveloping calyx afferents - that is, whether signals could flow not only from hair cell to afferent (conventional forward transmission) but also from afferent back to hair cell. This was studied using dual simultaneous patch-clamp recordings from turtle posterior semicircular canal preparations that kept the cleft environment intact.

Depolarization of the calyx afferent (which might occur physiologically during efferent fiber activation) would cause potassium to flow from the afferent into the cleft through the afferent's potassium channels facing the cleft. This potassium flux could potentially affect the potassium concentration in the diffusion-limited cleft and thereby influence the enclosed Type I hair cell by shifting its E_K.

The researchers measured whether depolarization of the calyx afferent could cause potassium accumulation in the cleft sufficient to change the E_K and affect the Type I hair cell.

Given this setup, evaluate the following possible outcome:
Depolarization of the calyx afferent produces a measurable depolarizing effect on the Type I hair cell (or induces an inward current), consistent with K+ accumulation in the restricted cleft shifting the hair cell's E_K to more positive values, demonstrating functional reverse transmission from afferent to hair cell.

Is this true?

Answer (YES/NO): YES